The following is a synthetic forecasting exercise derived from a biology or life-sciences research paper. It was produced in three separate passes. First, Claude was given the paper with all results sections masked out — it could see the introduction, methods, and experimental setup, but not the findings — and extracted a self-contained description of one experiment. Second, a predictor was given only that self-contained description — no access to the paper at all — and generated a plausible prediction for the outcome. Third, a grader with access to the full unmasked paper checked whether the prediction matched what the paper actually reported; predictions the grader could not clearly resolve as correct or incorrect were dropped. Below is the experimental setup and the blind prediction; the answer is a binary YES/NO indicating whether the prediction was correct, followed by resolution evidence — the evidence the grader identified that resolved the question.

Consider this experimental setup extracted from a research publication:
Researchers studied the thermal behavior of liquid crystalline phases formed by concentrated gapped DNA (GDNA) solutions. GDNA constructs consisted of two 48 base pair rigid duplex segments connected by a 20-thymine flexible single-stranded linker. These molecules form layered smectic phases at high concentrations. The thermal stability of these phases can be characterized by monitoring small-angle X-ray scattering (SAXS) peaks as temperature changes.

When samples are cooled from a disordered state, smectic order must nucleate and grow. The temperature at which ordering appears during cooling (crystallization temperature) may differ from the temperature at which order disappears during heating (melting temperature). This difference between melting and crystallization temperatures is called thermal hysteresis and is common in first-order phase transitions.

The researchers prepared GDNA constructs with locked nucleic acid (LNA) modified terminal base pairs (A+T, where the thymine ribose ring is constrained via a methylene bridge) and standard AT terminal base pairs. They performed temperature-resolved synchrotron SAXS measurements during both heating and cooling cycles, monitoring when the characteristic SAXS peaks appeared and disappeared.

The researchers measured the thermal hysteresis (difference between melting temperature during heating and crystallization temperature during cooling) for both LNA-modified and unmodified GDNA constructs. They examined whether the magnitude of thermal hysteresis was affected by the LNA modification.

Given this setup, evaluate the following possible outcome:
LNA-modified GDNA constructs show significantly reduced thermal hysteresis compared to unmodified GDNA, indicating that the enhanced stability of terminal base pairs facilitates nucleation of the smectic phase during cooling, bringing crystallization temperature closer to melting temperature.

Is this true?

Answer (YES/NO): NO